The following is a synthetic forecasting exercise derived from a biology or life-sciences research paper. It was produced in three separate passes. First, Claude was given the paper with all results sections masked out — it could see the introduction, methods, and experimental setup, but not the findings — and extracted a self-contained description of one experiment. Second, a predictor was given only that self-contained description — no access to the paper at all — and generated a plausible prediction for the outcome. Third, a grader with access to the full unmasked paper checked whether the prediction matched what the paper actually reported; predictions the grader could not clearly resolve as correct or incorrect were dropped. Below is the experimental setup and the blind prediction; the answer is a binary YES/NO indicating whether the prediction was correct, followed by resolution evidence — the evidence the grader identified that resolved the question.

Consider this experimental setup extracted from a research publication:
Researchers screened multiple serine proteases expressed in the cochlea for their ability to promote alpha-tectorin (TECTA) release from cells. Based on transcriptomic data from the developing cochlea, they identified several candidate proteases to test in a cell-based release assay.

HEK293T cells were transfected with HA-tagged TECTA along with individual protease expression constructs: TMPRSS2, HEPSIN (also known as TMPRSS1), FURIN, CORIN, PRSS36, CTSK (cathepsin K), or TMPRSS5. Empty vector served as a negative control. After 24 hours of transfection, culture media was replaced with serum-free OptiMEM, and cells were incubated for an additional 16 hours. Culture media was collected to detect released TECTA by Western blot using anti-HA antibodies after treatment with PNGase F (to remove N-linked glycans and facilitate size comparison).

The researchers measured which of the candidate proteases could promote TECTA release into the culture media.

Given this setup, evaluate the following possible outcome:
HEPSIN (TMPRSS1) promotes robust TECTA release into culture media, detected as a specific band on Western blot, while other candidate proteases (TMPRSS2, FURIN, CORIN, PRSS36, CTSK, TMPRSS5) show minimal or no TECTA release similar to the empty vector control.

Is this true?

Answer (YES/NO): NO